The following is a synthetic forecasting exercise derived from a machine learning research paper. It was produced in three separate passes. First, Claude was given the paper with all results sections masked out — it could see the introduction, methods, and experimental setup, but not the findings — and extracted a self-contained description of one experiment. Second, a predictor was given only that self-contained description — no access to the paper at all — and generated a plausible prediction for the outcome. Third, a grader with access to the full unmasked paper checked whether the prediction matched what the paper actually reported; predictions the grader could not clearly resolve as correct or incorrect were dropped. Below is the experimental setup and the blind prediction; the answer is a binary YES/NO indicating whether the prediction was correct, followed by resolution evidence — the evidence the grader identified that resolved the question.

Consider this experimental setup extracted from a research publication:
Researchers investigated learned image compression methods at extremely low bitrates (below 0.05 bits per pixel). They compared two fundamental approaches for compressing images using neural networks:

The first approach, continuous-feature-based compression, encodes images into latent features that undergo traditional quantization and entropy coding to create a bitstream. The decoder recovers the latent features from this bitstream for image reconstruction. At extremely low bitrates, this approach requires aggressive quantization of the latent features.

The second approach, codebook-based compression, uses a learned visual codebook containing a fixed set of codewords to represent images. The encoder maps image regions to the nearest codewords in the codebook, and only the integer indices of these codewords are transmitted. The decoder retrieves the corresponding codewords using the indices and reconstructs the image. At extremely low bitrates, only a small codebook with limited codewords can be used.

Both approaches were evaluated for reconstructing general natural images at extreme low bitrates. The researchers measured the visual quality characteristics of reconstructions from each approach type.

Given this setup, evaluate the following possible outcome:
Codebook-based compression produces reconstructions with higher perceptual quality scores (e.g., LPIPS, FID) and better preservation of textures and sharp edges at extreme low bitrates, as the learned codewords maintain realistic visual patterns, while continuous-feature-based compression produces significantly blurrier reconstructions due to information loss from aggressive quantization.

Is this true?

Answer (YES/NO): YES